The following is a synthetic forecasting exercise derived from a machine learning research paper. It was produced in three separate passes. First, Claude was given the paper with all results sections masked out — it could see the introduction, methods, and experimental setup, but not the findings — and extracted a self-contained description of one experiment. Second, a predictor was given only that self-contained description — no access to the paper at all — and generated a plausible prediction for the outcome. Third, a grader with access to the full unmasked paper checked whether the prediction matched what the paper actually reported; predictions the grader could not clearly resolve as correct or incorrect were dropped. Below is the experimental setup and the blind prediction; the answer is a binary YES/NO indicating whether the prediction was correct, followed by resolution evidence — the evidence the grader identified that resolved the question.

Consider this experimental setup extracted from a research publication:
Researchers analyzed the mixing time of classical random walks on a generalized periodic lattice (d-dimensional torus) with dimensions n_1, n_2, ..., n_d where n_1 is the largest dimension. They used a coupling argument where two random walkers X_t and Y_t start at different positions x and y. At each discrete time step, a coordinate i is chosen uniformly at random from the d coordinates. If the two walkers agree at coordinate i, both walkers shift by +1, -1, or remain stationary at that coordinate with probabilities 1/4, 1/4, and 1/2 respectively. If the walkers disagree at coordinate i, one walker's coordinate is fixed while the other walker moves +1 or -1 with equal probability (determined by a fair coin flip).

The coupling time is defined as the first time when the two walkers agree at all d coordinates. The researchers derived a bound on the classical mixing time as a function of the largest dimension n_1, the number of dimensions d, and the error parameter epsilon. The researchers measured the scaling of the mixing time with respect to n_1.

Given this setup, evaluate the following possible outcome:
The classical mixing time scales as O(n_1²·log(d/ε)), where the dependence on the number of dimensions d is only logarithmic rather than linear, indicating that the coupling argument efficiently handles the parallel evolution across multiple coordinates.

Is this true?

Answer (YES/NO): NO